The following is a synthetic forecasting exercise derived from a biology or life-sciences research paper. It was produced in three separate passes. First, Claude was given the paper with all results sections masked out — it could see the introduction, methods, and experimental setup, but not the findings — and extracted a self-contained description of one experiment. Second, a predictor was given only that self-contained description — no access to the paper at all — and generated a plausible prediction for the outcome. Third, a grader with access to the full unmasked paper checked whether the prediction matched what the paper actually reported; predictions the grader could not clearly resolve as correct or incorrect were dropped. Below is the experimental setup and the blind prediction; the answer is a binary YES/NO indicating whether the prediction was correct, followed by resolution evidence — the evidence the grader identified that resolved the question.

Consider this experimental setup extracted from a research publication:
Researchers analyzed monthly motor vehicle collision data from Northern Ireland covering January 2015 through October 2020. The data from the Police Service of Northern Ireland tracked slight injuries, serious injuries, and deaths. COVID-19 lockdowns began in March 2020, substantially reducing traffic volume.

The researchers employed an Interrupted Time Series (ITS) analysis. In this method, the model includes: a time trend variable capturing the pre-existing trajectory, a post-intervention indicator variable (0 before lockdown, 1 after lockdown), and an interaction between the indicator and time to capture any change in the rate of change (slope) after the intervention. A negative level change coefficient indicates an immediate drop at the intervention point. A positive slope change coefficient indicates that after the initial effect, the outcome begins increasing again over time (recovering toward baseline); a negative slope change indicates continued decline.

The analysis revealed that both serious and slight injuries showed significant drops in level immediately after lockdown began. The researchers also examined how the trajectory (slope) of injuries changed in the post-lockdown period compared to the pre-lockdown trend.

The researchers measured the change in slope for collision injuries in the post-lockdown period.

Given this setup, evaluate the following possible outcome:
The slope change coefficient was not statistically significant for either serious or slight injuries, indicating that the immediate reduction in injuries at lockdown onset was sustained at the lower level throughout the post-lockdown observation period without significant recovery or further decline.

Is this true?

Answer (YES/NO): NO